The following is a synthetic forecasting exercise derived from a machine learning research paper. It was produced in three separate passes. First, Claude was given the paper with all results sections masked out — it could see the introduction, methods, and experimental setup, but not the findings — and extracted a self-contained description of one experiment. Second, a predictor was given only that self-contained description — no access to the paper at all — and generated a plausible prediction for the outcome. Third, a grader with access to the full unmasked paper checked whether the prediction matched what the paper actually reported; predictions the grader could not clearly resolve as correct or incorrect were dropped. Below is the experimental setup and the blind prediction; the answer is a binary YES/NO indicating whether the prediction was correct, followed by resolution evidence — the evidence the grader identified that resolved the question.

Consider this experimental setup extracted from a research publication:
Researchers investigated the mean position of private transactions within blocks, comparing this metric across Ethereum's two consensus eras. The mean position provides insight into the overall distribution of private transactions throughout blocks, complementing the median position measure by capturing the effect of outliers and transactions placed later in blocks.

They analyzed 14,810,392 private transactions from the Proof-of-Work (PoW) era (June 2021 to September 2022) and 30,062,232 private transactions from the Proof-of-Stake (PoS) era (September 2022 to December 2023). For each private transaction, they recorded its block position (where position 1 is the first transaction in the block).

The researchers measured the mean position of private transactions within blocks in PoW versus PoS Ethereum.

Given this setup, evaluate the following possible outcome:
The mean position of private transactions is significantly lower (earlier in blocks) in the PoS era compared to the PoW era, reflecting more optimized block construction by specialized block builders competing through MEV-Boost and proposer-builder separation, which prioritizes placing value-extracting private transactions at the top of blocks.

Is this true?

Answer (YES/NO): NO